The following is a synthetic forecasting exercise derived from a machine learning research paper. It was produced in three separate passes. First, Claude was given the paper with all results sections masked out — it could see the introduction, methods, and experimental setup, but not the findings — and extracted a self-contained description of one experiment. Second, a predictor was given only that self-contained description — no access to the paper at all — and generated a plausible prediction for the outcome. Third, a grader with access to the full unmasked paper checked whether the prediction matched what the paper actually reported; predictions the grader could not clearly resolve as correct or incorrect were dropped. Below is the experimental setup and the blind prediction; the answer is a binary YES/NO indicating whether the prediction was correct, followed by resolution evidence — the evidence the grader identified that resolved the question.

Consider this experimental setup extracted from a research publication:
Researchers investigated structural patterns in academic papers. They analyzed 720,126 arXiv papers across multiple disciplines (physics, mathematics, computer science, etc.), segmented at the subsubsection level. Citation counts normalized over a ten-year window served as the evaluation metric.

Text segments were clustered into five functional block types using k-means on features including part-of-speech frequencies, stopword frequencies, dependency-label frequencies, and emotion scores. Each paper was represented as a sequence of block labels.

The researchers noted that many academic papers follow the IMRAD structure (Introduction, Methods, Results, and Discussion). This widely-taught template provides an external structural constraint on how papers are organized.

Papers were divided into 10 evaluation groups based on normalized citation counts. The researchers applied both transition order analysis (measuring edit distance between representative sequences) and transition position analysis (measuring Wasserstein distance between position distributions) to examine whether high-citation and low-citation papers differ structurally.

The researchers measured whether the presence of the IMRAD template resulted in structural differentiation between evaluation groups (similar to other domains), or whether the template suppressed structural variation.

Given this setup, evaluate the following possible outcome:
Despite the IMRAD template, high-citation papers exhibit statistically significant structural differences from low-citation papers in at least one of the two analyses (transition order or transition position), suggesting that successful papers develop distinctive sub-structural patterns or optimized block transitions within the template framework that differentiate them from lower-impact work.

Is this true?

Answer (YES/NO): NO